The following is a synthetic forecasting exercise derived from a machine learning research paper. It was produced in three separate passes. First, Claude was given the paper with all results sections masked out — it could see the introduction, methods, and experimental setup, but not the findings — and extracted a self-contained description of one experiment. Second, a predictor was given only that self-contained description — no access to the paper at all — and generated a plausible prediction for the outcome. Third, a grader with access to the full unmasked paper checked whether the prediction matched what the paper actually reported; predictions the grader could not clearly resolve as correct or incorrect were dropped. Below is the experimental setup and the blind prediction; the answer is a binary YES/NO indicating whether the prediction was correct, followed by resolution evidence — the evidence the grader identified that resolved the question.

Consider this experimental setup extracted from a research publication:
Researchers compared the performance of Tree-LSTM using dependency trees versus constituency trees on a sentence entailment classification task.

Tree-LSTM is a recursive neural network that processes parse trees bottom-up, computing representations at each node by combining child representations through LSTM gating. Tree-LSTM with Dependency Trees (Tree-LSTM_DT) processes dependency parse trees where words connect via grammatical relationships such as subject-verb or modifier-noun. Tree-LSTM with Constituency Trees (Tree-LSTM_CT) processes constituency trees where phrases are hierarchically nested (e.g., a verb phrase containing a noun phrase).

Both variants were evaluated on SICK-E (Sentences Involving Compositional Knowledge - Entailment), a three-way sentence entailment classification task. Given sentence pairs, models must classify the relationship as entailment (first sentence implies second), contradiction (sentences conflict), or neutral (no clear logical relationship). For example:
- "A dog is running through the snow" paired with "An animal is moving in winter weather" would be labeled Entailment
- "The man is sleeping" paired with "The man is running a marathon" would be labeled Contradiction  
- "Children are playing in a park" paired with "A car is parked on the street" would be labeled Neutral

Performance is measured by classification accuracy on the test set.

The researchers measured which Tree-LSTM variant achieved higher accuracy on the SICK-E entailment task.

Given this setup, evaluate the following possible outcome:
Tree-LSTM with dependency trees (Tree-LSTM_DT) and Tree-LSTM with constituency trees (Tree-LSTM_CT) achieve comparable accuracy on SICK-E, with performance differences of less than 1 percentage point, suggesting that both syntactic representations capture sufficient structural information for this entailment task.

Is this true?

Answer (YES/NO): NO